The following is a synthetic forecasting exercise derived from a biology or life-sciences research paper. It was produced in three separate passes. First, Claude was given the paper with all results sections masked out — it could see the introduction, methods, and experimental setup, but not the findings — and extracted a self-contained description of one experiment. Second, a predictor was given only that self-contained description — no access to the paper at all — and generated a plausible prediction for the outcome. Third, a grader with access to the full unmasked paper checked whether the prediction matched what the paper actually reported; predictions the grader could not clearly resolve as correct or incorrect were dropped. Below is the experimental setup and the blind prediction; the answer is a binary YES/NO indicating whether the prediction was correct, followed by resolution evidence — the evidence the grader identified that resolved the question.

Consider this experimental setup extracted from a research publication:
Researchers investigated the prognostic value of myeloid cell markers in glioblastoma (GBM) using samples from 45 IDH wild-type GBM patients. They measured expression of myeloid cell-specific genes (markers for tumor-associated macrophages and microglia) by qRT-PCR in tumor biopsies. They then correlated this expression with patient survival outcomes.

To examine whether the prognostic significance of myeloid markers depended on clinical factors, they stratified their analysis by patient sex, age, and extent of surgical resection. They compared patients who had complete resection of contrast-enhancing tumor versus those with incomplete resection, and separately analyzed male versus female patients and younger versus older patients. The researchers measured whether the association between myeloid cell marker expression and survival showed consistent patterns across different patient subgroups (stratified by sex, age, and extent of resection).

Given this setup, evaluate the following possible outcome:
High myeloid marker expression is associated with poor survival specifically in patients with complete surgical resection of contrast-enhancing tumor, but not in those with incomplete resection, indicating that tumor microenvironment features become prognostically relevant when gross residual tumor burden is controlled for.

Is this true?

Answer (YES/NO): NO